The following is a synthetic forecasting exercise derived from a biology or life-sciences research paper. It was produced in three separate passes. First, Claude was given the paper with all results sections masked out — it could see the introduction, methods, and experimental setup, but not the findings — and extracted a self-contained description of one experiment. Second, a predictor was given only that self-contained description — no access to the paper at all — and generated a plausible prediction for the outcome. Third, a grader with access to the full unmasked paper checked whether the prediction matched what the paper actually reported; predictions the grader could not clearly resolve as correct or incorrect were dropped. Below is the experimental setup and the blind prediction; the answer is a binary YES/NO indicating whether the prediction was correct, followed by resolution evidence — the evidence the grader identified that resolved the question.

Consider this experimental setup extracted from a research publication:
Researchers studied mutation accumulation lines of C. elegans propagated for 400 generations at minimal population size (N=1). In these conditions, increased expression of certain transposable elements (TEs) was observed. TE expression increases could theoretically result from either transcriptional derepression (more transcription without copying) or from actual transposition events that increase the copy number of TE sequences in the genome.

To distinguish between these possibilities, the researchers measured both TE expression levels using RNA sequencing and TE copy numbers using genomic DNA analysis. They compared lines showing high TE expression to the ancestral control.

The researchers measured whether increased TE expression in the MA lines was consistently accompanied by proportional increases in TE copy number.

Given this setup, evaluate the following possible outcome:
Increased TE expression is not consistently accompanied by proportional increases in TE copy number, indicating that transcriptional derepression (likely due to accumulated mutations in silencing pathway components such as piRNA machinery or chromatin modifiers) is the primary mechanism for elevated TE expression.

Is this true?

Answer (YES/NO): YES